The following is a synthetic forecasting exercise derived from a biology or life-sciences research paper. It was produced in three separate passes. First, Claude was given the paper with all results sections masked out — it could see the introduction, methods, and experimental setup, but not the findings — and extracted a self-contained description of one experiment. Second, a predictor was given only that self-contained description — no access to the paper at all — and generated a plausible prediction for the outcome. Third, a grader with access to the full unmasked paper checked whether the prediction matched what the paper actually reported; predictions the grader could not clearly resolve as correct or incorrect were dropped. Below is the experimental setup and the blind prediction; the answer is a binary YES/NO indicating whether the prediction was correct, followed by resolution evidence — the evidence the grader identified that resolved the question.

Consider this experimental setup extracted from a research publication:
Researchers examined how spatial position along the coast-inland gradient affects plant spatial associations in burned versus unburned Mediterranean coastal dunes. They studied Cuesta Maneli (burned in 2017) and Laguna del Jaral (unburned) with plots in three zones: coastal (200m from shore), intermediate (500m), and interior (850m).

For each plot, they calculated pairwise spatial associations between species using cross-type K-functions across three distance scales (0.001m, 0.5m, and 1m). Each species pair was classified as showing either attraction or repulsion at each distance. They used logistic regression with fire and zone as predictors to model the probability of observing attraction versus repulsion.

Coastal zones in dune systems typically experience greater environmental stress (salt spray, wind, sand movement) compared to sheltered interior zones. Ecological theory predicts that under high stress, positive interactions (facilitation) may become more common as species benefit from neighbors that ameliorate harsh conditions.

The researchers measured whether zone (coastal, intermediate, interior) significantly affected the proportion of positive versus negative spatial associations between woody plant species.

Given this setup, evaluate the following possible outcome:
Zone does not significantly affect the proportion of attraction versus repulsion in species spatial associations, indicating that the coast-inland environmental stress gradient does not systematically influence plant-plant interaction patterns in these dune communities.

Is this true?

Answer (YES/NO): NO